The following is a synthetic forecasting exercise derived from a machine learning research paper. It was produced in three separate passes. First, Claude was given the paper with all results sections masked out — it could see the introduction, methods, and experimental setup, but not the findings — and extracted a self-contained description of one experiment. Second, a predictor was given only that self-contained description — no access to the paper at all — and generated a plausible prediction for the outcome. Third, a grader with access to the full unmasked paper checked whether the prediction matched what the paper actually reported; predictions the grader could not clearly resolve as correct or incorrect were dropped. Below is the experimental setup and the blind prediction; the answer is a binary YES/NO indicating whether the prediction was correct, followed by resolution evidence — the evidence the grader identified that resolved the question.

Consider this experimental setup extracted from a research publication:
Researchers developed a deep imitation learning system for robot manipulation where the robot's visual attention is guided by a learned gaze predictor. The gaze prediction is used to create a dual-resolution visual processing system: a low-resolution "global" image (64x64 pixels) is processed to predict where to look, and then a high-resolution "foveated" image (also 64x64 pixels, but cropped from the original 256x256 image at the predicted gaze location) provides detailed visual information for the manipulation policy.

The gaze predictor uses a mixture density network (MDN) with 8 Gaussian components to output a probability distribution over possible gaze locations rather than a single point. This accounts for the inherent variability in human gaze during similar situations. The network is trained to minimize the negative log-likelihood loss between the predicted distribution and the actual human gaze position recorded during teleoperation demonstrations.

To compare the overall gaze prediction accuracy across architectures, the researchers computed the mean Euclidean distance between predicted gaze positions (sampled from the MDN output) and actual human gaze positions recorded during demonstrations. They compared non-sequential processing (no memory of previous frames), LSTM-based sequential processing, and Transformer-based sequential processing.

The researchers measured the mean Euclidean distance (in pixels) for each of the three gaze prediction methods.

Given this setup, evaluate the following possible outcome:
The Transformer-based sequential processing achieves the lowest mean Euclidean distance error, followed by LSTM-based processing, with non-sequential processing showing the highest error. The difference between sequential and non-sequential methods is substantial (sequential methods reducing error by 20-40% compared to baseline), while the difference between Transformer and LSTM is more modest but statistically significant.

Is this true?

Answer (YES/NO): NO